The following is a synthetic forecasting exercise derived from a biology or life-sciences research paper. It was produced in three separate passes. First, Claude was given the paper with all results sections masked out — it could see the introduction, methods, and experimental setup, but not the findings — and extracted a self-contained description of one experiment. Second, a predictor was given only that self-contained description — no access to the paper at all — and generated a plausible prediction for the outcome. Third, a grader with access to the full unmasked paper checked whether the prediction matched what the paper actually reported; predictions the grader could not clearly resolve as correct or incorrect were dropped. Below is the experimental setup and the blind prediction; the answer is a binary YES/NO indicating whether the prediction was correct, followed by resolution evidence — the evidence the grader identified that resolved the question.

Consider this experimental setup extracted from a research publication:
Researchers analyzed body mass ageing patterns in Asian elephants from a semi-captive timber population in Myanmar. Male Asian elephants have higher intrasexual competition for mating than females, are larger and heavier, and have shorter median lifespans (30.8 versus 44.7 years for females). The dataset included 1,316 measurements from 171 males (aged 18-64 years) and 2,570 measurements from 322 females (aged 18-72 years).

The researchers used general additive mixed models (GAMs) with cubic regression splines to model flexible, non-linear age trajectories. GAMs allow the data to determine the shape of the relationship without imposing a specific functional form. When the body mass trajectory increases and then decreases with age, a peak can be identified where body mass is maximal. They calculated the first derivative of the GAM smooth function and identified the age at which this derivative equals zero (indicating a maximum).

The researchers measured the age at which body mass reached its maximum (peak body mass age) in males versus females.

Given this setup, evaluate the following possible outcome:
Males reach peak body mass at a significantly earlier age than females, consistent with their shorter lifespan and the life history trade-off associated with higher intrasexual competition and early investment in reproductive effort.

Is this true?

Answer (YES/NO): YES